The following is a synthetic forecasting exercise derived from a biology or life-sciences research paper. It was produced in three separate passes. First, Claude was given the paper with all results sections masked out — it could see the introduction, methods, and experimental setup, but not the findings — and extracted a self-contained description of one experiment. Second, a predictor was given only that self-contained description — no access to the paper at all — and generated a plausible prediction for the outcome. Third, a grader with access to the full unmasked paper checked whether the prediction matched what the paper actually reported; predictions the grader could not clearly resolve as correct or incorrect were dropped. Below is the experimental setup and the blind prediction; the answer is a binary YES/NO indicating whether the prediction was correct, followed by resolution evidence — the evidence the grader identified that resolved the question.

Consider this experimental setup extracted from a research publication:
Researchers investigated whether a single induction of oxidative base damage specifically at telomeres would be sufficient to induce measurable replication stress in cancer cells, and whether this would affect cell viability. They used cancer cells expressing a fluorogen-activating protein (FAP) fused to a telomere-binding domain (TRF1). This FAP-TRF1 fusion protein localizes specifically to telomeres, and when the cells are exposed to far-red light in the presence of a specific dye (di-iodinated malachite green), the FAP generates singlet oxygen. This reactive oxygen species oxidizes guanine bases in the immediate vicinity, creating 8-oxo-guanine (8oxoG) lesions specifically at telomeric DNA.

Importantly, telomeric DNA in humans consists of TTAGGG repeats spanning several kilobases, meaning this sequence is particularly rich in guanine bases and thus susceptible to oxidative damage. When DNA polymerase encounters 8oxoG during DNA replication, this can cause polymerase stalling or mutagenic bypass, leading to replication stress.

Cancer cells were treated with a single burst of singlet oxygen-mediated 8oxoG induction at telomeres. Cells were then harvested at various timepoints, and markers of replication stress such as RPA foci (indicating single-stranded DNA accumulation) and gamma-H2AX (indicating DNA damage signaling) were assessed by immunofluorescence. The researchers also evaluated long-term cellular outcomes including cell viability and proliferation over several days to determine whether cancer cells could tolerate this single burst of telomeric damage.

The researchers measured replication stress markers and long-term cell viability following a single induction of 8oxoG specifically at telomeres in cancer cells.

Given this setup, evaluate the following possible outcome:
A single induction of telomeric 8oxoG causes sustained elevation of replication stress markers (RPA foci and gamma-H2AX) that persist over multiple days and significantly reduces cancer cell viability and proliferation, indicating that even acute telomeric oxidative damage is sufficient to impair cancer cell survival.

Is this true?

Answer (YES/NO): NO